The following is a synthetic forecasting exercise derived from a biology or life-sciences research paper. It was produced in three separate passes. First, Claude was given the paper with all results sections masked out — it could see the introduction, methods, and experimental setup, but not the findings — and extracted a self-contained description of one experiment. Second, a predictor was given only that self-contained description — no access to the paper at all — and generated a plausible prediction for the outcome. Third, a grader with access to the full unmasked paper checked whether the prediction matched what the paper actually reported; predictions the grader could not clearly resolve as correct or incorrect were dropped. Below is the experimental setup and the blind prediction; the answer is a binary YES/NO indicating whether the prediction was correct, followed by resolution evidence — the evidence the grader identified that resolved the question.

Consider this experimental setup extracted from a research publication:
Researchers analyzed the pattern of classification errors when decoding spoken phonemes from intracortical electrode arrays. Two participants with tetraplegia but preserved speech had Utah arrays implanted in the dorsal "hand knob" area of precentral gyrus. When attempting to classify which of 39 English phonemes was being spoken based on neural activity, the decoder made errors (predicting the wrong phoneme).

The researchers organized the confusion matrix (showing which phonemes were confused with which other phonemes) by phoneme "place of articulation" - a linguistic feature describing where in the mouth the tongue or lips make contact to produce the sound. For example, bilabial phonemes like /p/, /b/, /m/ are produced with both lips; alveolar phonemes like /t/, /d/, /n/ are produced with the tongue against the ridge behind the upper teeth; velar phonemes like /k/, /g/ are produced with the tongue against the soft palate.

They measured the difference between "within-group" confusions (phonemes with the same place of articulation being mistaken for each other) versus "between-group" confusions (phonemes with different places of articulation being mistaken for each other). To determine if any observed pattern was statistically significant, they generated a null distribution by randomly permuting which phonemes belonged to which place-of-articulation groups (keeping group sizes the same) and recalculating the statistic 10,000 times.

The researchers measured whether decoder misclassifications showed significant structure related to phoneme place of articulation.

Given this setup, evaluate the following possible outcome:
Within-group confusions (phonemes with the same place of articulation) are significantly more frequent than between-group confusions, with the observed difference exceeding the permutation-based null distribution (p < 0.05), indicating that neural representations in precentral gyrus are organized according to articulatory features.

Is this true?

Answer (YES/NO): YES